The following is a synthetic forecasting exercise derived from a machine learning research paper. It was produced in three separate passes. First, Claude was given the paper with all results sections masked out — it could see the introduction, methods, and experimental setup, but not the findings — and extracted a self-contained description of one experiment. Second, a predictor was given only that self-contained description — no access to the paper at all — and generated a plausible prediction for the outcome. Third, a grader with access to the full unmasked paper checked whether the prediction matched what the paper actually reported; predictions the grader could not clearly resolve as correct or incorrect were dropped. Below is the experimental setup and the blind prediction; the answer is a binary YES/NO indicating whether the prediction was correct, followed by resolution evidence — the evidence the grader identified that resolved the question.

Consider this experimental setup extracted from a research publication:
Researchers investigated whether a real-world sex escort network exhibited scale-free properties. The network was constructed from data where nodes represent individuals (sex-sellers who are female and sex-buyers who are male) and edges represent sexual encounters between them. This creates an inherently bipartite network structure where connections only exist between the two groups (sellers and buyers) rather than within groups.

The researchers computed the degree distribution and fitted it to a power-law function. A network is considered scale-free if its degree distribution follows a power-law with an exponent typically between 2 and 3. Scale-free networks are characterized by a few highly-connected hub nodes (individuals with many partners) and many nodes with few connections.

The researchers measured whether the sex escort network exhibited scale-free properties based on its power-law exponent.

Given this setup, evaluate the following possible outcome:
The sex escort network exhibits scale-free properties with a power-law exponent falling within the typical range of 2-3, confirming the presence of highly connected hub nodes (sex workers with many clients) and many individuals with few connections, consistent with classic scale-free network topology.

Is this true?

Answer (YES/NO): YES